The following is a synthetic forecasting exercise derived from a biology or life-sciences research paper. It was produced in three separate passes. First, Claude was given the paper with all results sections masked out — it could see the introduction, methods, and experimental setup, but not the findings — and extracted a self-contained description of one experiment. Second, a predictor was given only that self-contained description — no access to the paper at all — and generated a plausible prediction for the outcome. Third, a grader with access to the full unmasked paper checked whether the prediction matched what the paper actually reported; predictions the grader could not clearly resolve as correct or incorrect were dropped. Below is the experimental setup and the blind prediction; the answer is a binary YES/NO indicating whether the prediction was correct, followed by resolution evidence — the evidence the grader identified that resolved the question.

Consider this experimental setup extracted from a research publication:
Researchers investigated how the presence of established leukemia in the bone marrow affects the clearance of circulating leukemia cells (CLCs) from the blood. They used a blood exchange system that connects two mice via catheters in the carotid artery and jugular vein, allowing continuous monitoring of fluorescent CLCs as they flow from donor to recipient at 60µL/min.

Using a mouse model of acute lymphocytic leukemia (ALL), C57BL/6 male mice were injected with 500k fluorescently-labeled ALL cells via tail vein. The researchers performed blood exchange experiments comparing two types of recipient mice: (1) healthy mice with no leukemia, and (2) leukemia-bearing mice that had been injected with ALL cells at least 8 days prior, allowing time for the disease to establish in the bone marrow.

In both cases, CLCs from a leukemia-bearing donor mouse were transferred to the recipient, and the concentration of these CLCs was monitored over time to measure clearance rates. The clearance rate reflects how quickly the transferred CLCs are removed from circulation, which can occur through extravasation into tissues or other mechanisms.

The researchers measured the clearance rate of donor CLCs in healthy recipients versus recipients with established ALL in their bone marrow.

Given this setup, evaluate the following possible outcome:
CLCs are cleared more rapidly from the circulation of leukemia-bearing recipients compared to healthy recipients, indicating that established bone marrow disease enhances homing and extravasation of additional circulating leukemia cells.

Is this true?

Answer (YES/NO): NO